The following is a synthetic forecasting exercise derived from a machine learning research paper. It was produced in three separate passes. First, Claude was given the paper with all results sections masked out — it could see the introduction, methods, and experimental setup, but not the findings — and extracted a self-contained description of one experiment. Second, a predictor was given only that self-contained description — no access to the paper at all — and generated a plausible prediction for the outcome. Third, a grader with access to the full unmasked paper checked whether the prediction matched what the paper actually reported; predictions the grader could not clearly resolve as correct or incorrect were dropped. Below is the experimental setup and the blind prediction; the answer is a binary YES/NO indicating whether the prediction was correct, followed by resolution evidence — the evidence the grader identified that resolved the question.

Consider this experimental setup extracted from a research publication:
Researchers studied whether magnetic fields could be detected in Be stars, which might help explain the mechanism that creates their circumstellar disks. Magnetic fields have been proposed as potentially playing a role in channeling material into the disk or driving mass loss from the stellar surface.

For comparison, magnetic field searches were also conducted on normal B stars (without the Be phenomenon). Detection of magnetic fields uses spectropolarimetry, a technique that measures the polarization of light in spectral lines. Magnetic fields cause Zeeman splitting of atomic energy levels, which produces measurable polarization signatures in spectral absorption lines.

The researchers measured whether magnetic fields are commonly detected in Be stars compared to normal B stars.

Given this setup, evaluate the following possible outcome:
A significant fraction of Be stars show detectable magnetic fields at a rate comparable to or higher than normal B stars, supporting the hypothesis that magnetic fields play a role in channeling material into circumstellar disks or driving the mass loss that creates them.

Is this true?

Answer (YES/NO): NO